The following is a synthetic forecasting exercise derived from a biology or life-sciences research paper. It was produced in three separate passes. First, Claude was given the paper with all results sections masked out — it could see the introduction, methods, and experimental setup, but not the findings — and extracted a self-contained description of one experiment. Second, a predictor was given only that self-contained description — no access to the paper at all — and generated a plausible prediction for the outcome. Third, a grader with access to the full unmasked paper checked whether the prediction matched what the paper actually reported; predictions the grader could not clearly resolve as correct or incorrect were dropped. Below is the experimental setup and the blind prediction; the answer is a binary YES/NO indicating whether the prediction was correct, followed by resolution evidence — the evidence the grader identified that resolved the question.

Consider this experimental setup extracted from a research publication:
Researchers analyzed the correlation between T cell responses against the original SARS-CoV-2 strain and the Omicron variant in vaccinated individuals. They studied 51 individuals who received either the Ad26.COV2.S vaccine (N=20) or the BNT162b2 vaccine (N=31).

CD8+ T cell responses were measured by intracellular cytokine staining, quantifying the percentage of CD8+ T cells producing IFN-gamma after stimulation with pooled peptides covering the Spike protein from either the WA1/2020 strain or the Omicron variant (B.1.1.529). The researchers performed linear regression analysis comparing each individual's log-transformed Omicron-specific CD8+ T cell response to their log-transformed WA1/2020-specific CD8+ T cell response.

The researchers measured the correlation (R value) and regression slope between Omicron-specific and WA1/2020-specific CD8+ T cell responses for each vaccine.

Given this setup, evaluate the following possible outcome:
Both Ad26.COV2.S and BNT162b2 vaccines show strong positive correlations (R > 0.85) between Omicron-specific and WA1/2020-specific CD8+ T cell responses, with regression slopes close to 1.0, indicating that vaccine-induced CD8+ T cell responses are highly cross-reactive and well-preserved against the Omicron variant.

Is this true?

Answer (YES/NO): NO